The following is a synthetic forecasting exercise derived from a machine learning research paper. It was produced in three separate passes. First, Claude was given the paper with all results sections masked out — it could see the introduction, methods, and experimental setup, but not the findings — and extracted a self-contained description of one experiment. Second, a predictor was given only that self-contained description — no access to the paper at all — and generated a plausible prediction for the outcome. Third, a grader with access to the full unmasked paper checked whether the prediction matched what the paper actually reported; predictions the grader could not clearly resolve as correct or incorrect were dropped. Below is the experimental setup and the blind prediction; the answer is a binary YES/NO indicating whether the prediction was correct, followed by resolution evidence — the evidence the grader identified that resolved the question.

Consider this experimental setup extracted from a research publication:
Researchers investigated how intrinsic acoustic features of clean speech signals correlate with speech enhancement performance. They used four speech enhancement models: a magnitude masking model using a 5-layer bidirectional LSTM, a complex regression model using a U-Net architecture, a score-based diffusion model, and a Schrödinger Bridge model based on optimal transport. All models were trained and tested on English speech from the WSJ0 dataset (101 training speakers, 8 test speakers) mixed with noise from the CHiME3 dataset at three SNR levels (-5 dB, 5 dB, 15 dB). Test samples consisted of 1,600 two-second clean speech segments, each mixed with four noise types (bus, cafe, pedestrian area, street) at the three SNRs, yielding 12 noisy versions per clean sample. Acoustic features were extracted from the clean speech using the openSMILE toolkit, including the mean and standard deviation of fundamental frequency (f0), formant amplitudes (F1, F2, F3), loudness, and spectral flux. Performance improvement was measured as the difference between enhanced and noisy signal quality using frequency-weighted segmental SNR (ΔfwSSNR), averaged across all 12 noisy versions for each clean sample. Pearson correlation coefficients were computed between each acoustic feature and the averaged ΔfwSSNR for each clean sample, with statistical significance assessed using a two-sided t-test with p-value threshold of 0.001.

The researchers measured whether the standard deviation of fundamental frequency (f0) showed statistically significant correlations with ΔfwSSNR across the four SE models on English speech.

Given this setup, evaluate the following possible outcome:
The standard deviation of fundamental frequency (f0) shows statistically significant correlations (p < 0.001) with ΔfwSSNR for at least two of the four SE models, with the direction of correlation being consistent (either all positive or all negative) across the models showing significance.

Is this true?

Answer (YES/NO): NO